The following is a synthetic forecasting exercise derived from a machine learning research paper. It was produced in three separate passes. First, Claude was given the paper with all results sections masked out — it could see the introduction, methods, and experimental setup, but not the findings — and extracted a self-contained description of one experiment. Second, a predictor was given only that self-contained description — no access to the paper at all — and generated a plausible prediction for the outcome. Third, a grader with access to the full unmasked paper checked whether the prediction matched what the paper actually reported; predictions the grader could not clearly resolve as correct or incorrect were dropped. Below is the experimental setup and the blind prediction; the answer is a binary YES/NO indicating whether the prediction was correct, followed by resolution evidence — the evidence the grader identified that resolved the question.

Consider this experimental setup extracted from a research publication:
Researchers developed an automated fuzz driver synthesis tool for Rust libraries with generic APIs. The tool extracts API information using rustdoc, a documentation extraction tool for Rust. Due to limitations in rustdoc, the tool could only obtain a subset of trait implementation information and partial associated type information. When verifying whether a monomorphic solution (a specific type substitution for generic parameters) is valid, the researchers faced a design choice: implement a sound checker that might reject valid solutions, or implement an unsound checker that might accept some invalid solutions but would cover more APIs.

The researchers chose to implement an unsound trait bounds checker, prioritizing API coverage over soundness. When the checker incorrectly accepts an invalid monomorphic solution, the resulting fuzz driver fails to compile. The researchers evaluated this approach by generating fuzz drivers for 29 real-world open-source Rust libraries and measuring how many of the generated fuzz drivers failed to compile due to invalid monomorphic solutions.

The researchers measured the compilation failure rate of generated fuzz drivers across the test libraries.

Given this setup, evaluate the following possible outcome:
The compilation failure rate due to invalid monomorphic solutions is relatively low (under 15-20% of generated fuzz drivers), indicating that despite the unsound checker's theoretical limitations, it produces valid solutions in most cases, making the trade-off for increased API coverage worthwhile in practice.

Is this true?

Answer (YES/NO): YES